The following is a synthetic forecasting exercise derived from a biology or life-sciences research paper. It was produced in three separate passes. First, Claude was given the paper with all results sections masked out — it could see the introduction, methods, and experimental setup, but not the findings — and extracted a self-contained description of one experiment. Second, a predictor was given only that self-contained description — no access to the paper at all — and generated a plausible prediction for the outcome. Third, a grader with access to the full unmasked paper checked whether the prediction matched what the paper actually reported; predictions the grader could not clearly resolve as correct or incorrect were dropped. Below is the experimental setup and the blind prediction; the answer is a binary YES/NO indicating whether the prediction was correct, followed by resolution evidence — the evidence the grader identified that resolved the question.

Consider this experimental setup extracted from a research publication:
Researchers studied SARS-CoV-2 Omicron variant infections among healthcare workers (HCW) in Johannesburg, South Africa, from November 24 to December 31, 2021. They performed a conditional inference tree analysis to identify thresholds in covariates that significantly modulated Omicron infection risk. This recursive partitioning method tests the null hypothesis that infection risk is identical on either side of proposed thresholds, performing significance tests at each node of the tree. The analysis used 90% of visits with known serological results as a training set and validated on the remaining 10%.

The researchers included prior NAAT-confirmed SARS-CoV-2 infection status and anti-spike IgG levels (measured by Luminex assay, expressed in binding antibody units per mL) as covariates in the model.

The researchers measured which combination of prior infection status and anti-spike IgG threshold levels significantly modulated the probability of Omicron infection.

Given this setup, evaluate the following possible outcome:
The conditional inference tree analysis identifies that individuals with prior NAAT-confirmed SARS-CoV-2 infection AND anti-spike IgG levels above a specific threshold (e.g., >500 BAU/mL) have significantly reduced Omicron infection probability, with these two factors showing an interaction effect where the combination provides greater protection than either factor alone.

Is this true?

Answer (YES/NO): NO